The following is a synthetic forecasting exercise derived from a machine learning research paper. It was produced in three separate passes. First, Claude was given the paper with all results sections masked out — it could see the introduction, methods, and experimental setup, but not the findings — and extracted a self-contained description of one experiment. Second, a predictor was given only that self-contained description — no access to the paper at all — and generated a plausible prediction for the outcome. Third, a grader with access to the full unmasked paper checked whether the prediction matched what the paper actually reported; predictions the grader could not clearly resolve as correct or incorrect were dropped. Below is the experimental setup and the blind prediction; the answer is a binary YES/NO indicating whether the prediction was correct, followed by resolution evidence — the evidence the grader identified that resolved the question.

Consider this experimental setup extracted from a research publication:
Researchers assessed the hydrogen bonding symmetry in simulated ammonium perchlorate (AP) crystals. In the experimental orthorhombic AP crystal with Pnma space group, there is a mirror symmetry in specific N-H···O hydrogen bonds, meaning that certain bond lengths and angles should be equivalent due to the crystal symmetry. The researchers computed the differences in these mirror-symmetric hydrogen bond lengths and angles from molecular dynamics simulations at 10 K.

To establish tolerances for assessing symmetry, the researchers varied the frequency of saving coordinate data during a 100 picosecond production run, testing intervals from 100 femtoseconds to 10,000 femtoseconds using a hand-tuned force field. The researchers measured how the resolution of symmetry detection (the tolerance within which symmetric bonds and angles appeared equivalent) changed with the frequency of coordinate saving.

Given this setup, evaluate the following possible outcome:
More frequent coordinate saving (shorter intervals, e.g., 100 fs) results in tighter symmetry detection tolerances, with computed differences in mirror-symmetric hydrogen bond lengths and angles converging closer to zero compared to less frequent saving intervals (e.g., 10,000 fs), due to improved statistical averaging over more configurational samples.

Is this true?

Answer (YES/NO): YES